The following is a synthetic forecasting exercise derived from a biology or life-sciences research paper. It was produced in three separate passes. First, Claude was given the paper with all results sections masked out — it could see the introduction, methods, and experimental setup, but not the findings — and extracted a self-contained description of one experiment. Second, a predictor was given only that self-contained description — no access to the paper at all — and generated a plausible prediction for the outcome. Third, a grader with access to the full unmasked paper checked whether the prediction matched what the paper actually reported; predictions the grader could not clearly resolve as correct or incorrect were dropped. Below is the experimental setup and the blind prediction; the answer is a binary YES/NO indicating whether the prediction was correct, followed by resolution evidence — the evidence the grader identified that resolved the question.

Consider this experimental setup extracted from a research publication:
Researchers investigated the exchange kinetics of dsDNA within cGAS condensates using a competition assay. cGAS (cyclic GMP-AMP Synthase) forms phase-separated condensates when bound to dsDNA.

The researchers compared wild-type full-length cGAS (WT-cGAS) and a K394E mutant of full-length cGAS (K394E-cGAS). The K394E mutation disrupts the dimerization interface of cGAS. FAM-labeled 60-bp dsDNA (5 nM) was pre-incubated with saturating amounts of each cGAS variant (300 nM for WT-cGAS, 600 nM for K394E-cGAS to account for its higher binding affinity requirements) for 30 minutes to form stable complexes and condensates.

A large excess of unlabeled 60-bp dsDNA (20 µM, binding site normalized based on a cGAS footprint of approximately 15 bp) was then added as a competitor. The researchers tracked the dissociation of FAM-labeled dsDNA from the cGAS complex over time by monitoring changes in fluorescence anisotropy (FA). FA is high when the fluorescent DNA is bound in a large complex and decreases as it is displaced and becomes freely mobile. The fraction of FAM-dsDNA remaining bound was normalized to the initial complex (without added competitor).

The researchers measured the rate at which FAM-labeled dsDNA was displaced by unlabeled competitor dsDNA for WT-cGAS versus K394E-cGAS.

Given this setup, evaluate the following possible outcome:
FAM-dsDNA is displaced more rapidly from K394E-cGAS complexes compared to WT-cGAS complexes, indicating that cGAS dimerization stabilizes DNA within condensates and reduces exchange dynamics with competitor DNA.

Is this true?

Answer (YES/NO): YES